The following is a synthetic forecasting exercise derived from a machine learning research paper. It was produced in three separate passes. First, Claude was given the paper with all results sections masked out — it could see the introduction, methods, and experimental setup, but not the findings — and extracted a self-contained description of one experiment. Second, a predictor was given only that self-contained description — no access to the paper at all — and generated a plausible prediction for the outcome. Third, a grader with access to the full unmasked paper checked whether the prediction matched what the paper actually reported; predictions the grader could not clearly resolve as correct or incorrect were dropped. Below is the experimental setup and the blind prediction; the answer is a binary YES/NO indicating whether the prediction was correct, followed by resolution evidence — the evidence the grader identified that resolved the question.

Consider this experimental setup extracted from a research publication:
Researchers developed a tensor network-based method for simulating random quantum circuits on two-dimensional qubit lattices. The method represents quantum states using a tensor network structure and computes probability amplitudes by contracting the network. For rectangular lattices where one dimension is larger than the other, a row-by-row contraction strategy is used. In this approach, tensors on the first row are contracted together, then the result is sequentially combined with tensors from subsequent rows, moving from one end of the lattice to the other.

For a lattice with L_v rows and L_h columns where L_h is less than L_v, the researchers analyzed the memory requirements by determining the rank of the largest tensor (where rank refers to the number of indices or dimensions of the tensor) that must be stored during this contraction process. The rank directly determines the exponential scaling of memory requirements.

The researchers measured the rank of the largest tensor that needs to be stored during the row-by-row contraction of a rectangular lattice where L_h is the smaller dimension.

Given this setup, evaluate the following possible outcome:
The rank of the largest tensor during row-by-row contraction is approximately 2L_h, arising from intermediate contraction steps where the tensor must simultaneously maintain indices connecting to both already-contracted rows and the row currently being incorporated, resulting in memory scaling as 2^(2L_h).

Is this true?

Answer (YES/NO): NO